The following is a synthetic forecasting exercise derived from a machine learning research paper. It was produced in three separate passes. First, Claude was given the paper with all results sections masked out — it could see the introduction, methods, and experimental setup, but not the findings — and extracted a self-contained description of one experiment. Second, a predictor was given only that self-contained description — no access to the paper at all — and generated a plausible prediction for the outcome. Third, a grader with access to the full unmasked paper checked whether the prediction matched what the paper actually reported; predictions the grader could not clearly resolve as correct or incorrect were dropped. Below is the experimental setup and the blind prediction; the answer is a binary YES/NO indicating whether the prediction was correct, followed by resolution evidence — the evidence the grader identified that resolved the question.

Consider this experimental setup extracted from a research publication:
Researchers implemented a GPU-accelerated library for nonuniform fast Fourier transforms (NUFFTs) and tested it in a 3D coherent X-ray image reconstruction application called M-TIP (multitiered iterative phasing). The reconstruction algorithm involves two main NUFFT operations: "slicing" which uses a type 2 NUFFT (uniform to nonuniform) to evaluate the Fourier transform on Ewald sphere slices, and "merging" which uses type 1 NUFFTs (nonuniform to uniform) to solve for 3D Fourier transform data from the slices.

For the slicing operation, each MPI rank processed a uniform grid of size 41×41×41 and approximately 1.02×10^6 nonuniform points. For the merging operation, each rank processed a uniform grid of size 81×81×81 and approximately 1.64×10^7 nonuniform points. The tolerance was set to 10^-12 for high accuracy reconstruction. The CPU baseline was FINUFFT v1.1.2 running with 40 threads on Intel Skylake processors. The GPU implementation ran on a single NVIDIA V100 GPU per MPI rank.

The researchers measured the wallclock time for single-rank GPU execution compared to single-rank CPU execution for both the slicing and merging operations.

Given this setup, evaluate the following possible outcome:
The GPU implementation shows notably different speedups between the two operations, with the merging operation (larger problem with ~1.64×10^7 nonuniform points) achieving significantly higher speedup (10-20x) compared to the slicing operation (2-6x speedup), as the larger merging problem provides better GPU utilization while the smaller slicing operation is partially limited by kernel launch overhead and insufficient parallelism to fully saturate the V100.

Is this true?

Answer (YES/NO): NO